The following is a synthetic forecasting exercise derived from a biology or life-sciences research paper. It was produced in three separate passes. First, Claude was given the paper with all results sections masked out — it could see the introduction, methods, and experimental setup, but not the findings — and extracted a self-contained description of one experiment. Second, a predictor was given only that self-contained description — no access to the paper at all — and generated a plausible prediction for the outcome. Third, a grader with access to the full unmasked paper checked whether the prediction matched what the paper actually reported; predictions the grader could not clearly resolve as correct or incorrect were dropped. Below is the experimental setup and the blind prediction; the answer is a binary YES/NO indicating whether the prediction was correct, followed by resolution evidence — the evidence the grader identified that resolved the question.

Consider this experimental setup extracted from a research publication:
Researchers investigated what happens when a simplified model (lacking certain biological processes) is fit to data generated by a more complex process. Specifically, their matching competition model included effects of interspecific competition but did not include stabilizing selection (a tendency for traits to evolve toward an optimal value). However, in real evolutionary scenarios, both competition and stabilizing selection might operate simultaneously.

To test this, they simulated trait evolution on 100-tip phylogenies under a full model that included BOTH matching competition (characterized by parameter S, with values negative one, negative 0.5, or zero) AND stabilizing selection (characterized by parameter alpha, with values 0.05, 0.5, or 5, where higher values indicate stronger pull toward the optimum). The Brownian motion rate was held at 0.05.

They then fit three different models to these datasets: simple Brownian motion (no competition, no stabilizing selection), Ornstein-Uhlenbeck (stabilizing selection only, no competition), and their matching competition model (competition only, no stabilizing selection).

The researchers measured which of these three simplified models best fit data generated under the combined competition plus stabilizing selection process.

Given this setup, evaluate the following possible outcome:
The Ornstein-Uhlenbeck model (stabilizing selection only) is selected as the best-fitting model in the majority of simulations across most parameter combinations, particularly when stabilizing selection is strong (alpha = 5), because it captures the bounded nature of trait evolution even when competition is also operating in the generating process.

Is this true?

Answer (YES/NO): NO